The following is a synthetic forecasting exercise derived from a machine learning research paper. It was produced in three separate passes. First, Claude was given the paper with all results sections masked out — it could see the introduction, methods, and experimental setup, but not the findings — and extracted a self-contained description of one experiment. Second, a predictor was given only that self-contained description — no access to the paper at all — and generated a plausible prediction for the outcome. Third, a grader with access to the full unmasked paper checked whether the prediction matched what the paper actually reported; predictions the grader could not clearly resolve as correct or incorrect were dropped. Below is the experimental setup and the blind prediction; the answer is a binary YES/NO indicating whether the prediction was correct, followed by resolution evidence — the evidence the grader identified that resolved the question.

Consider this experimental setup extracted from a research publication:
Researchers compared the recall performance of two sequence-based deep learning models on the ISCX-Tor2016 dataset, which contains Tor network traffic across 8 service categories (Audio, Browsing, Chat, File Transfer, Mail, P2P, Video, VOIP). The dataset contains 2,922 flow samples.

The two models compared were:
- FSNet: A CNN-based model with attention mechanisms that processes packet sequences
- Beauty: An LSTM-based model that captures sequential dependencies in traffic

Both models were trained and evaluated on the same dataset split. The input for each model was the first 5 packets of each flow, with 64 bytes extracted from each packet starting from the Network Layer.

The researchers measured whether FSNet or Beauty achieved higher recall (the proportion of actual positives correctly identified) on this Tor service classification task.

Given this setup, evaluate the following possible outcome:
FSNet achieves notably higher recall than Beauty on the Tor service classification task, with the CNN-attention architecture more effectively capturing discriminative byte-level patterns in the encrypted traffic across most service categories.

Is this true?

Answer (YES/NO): YES